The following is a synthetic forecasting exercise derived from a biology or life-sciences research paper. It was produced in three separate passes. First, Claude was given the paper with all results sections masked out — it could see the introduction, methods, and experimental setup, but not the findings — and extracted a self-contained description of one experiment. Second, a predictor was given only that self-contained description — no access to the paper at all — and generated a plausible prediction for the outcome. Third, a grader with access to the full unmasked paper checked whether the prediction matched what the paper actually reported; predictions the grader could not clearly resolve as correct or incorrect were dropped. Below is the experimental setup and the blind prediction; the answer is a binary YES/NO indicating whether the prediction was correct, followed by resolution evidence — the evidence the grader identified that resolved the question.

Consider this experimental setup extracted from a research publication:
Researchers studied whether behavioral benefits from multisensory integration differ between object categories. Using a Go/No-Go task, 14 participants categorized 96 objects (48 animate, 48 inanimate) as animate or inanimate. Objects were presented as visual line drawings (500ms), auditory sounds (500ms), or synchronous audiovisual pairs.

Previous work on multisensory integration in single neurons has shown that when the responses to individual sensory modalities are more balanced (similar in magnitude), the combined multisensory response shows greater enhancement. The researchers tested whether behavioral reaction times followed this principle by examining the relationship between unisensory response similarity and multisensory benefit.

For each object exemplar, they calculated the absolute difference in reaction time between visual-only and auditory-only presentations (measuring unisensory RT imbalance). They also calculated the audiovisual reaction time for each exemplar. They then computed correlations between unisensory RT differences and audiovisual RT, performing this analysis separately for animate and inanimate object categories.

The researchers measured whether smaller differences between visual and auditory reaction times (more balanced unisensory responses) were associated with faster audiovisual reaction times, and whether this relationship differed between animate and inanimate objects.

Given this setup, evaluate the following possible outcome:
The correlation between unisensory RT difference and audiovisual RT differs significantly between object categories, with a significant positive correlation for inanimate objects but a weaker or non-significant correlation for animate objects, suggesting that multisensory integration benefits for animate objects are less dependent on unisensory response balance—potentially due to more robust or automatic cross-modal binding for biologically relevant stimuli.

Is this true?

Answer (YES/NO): YES